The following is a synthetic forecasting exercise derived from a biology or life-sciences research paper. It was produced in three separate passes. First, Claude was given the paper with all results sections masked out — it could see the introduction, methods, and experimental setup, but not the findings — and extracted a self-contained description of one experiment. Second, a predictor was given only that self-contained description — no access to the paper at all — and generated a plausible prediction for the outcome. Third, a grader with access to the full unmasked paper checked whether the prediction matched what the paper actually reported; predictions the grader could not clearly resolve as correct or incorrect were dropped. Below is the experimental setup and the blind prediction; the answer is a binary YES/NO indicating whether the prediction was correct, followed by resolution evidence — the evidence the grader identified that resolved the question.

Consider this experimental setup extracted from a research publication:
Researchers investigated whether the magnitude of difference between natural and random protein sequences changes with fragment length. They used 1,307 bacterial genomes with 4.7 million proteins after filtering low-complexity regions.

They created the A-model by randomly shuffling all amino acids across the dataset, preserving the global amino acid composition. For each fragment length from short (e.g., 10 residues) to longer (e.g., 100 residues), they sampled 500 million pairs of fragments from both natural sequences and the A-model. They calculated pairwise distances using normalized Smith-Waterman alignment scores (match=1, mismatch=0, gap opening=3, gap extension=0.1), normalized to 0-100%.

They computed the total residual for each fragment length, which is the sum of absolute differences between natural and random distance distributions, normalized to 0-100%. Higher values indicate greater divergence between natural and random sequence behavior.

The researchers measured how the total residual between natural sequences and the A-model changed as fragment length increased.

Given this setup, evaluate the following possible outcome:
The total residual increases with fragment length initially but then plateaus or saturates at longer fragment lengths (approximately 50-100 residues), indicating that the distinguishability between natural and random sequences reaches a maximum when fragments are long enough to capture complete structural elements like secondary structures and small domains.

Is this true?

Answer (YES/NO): NO